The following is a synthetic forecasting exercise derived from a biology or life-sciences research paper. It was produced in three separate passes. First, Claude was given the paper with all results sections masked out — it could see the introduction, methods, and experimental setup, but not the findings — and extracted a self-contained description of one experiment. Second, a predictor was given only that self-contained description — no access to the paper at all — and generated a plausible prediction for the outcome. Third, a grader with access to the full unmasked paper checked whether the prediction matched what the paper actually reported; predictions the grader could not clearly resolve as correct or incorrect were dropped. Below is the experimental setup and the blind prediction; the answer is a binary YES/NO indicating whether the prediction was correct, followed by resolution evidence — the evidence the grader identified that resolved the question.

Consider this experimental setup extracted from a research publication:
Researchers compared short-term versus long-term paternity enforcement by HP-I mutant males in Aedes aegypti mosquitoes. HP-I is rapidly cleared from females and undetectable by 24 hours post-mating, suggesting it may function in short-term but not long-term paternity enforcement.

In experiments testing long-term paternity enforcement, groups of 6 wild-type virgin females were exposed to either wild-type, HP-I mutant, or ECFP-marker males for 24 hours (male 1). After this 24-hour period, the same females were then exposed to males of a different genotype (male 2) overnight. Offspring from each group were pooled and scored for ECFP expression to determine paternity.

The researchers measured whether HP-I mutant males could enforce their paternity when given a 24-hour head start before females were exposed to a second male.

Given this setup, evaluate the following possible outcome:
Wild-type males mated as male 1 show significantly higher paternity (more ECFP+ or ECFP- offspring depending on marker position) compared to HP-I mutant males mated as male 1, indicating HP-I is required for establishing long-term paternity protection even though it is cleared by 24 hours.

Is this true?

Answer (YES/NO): NO